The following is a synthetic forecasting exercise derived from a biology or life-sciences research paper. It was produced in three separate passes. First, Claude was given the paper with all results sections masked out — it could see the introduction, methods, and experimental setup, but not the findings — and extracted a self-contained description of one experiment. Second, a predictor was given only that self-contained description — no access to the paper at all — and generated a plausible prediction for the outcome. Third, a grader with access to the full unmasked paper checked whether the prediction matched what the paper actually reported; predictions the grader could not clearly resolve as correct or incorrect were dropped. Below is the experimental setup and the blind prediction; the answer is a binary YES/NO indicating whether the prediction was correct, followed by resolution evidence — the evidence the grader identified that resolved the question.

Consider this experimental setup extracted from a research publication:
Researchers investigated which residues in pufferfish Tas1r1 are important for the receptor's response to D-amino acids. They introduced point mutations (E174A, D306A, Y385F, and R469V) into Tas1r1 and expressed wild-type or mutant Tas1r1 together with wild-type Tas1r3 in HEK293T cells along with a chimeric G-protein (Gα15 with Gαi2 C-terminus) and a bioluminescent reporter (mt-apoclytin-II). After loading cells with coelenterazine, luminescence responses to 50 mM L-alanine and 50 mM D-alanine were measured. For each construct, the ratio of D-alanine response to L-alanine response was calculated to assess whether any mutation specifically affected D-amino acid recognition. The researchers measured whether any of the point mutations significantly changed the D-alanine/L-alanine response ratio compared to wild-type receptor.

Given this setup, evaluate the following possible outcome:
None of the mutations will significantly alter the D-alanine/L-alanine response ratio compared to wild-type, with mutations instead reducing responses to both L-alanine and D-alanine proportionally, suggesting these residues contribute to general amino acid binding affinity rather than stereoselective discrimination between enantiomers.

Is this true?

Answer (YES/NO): NO